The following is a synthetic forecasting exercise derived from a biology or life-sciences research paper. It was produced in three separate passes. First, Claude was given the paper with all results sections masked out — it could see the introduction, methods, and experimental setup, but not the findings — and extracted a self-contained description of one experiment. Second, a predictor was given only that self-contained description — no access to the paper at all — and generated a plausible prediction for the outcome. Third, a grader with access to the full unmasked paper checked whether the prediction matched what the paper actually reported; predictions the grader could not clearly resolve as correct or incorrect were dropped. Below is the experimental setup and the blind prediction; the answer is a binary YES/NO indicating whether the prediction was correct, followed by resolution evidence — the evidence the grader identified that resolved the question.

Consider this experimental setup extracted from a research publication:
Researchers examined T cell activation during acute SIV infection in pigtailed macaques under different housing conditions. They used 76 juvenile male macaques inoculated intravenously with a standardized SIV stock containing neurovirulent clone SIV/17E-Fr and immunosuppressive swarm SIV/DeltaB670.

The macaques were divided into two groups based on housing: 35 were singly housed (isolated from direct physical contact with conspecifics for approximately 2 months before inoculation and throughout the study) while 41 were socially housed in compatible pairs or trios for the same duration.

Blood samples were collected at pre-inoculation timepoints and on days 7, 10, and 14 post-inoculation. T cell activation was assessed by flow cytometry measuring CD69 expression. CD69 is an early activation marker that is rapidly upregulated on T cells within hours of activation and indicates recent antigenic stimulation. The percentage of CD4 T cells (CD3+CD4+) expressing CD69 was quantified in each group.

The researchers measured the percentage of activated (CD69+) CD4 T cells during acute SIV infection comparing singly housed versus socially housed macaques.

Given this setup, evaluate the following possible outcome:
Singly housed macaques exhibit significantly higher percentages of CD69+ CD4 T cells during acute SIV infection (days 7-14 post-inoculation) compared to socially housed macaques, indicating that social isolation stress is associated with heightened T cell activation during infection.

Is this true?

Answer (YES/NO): YES